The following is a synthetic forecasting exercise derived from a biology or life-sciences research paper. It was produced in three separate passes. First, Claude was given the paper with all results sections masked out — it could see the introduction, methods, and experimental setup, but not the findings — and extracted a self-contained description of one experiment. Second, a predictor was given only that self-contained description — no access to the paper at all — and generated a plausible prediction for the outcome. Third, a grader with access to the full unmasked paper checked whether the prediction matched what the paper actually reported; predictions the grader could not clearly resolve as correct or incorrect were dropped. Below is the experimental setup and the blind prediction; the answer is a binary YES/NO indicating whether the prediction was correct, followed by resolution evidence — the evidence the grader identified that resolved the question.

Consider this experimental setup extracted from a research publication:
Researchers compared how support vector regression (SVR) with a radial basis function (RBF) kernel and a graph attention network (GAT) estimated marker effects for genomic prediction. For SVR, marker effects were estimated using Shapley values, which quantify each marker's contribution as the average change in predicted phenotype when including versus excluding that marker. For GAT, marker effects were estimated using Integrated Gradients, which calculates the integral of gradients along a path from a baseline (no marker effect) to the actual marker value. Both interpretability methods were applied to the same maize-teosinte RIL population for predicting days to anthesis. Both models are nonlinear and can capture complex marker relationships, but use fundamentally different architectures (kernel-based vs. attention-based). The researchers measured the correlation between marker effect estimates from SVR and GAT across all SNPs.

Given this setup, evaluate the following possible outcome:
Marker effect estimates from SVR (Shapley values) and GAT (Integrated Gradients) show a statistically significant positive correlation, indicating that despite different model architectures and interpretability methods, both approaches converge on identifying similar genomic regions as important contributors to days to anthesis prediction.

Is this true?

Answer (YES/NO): NO